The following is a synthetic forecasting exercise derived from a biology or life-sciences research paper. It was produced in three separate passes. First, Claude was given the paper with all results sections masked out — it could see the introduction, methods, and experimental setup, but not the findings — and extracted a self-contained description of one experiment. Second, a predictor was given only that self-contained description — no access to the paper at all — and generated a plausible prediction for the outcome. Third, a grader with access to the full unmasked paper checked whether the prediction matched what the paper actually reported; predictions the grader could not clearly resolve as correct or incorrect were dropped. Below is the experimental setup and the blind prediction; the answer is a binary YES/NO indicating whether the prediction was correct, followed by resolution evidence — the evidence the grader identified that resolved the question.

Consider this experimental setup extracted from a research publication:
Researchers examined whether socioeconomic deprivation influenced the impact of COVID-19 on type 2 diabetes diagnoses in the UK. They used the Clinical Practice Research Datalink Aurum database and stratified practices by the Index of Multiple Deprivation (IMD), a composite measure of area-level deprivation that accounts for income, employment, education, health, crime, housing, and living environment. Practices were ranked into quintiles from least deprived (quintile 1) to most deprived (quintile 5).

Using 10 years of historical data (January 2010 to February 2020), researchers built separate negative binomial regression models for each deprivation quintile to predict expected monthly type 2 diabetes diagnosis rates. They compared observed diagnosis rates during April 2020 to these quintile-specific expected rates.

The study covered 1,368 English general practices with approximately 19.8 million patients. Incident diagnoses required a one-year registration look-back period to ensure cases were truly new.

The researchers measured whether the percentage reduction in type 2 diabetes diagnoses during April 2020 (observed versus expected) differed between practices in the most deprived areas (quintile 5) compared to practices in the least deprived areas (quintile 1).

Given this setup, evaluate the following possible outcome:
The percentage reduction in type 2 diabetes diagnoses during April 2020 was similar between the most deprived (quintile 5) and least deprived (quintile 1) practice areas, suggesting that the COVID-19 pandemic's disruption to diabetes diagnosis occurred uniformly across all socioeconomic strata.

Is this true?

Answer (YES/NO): NO